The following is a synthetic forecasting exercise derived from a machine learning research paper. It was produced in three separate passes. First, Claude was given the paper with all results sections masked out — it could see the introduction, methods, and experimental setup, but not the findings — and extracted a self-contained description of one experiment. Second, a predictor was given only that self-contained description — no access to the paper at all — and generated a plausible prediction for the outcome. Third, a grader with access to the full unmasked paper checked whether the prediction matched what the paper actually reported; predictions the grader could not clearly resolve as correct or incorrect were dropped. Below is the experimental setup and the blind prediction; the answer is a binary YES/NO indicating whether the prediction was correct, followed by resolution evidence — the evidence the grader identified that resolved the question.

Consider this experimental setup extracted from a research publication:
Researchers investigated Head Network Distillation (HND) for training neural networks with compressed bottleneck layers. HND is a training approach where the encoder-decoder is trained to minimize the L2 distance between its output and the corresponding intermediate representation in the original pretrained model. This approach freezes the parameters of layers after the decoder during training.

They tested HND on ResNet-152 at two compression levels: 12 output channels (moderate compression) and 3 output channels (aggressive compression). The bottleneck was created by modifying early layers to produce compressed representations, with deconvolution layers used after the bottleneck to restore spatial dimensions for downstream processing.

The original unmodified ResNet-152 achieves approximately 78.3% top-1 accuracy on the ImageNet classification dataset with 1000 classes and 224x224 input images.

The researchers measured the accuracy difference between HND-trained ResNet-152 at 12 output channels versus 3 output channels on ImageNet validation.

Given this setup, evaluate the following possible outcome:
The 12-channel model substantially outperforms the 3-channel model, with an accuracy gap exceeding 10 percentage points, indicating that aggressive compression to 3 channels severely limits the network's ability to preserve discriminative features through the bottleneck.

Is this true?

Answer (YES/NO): YES